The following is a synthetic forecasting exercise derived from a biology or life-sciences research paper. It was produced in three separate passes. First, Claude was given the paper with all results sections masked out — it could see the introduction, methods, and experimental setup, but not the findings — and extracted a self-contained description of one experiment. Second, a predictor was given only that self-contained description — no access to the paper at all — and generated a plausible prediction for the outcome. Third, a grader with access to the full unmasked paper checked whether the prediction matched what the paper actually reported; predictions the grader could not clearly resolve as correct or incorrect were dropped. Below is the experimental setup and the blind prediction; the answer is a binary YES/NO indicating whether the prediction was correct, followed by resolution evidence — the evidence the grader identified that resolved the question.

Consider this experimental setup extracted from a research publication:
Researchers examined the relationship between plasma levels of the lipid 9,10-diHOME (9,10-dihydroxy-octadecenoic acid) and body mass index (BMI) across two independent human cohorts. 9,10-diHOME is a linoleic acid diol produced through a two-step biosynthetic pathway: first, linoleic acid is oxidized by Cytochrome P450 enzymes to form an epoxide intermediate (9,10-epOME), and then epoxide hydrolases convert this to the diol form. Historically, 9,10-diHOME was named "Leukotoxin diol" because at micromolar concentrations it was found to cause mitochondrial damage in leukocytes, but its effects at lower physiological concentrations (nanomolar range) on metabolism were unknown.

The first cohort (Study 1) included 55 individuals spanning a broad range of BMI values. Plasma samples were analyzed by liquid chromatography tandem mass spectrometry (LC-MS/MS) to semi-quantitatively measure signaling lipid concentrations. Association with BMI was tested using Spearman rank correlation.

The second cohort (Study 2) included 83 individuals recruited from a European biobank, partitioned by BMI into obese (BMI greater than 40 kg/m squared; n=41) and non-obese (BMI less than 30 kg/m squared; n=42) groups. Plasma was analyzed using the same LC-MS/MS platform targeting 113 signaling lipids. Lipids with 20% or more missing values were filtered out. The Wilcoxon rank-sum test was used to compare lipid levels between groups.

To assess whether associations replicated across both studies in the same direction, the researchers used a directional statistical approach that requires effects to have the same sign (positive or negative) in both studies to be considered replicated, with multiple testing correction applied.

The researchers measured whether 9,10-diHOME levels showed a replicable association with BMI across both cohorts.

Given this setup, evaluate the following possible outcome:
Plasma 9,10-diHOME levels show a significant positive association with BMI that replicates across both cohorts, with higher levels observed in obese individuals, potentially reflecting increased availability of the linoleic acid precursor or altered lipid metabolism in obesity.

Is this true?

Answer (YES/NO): NO